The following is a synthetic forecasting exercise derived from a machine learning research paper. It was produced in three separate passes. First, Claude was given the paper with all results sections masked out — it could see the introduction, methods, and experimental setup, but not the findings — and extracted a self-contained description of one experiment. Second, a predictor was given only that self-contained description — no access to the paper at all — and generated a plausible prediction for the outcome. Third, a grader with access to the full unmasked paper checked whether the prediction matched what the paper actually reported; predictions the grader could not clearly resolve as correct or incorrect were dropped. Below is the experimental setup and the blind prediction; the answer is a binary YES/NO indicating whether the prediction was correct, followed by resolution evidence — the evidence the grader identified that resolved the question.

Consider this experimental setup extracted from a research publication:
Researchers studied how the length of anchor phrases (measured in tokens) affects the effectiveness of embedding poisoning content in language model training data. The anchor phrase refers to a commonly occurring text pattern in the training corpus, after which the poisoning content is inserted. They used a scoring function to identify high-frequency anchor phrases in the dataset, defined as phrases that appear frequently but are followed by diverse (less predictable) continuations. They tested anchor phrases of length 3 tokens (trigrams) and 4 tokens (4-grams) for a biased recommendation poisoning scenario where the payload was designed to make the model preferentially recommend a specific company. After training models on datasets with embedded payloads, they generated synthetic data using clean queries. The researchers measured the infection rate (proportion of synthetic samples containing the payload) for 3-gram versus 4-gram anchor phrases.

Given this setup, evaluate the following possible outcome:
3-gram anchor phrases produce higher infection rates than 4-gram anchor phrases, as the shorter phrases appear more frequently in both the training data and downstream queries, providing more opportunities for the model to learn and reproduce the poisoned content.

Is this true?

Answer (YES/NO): NO